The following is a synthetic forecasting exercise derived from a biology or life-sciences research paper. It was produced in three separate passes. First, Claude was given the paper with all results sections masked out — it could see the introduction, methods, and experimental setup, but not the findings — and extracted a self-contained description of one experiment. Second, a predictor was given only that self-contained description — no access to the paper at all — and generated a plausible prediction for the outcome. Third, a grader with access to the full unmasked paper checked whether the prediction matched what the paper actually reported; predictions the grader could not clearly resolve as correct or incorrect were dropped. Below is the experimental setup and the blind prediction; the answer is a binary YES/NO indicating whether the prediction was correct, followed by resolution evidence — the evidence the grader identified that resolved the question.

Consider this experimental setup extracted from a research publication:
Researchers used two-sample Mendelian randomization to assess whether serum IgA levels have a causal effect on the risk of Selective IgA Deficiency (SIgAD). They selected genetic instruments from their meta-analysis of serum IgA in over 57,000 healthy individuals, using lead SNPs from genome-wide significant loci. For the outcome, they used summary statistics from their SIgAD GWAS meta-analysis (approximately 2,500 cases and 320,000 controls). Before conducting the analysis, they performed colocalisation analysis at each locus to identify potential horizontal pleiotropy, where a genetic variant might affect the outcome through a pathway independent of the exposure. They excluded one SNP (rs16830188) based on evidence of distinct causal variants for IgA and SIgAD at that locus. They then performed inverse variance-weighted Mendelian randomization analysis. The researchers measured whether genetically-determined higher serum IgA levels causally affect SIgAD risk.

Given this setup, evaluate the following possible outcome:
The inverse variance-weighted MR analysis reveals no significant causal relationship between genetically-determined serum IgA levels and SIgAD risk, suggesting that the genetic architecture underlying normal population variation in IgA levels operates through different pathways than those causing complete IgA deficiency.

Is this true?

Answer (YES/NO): YES